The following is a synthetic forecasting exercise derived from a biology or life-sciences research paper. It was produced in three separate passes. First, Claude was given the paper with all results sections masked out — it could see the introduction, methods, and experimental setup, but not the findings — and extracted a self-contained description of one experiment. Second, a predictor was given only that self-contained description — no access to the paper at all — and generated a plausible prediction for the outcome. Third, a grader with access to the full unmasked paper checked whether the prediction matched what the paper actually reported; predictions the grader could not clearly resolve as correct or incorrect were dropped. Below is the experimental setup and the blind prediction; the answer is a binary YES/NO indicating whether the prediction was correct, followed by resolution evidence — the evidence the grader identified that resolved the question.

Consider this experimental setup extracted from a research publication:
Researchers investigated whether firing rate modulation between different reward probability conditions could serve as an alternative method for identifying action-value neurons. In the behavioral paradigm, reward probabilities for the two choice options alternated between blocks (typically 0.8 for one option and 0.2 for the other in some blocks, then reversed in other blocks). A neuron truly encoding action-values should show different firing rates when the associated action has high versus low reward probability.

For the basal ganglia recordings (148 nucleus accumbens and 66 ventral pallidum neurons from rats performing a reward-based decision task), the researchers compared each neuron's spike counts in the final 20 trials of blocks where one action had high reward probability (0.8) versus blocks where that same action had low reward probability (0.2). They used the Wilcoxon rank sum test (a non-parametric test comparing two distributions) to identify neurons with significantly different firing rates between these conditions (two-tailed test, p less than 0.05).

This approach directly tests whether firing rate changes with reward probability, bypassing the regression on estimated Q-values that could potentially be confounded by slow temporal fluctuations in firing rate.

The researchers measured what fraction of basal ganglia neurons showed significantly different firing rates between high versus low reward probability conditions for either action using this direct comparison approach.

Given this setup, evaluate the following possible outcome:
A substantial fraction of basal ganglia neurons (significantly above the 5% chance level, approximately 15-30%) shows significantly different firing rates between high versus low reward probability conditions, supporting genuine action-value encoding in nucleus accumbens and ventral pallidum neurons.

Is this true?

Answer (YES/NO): NO